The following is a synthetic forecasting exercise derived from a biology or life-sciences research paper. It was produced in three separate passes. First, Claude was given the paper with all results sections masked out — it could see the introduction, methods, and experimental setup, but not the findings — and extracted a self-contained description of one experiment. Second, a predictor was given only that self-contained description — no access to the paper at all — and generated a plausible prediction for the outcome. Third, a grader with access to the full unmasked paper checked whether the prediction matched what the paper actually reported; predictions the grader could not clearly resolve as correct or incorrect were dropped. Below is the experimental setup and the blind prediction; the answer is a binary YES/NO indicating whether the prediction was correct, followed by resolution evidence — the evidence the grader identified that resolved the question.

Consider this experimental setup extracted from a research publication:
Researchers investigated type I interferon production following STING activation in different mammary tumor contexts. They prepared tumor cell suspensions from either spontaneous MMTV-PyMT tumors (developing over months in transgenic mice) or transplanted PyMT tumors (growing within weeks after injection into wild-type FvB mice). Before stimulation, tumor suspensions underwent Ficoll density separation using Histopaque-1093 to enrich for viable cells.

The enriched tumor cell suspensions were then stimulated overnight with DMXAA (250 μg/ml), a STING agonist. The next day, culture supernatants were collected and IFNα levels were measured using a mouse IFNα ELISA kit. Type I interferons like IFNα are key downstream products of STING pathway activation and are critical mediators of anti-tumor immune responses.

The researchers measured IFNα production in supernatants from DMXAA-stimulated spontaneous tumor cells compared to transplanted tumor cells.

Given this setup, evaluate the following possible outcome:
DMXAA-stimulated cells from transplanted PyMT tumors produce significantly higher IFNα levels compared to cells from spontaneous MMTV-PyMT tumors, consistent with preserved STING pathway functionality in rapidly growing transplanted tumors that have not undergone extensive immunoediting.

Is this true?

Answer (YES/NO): YES